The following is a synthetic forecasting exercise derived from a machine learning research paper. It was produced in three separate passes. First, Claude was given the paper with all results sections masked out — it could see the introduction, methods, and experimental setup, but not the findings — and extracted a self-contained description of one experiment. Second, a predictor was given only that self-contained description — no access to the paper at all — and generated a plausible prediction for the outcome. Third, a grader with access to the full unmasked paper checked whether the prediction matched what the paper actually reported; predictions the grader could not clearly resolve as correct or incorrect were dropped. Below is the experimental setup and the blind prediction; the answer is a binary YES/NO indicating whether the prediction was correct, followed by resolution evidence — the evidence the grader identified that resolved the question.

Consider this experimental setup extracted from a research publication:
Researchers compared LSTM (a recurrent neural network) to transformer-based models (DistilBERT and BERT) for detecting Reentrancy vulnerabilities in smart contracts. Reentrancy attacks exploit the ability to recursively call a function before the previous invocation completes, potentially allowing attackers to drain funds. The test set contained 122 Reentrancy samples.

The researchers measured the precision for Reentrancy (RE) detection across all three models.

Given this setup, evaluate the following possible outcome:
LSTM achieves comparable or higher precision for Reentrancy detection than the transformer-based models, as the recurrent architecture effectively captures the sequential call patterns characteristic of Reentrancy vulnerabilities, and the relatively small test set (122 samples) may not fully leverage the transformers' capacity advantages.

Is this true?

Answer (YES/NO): YES